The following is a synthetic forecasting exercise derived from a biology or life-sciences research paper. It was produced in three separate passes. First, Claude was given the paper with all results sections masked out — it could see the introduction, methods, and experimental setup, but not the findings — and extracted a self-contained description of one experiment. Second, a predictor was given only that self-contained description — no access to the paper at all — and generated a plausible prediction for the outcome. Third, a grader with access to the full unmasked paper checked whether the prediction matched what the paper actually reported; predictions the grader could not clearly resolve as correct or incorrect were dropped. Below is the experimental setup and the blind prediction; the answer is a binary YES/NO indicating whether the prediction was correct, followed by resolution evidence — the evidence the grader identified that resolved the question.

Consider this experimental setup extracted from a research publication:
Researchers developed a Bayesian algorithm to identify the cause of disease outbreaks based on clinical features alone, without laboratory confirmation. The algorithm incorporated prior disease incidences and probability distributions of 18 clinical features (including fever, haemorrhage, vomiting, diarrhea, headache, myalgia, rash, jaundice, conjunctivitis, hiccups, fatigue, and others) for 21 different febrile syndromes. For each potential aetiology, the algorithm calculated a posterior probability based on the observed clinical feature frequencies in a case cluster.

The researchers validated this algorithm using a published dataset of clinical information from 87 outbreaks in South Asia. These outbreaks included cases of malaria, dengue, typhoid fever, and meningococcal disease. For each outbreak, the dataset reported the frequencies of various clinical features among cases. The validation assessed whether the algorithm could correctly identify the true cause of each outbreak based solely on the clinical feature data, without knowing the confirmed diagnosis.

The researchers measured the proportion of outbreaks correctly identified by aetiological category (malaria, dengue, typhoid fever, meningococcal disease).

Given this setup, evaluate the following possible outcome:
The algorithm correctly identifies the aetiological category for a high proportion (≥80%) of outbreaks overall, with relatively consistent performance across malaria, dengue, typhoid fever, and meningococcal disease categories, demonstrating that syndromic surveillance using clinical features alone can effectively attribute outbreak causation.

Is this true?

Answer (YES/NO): NO